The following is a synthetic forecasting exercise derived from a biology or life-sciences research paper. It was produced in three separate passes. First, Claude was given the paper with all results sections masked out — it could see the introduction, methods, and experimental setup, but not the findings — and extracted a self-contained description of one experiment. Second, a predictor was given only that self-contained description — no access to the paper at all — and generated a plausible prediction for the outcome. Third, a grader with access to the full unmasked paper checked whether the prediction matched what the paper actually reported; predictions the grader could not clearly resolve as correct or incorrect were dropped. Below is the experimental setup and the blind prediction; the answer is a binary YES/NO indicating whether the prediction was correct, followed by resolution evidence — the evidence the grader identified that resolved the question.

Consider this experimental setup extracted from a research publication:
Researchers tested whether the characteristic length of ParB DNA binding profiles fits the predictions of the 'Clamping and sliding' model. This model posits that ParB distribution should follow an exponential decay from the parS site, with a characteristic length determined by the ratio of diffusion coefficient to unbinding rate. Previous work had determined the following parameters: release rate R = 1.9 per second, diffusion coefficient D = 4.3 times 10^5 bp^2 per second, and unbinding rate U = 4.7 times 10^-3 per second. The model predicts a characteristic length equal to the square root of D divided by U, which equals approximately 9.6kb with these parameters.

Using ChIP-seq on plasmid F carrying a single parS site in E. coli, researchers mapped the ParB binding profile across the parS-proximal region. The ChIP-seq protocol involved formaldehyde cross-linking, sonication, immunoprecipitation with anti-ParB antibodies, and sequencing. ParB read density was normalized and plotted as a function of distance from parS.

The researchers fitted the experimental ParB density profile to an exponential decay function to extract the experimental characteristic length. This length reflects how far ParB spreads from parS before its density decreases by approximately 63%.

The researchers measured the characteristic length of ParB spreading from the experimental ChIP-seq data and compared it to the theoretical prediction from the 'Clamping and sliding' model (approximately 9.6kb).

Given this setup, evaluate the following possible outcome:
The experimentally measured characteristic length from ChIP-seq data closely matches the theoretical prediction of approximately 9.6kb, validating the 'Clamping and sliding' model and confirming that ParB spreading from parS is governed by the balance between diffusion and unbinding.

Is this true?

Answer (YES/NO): NO